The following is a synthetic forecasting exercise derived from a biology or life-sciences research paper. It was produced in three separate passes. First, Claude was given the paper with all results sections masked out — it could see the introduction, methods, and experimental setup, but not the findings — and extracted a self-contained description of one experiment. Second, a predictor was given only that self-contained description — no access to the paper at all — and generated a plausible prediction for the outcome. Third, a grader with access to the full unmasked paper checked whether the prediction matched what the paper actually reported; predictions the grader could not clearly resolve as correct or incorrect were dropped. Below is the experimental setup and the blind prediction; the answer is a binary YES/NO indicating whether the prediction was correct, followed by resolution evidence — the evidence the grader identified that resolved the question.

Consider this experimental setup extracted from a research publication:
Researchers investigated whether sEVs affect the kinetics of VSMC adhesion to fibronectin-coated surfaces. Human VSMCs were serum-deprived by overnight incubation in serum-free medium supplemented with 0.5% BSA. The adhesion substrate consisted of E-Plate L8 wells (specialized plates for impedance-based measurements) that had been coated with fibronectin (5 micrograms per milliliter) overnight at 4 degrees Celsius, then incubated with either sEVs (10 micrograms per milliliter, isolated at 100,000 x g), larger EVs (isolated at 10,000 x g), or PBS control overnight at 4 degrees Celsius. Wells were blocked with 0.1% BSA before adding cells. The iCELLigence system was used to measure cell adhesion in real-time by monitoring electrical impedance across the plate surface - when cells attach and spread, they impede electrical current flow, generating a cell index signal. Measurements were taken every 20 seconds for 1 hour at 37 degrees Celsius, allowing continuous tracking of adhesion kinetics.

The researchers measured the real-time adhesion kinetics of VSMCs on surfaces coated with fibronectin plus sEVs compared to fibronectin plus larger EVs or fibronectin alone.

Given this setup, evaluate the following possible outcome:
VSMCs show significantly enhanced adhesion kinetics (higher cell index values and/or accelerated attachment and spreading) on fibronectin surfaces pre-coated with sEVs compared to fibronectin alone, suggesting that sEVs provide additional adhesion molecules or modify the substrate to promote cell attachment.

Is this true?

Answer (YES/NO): NO